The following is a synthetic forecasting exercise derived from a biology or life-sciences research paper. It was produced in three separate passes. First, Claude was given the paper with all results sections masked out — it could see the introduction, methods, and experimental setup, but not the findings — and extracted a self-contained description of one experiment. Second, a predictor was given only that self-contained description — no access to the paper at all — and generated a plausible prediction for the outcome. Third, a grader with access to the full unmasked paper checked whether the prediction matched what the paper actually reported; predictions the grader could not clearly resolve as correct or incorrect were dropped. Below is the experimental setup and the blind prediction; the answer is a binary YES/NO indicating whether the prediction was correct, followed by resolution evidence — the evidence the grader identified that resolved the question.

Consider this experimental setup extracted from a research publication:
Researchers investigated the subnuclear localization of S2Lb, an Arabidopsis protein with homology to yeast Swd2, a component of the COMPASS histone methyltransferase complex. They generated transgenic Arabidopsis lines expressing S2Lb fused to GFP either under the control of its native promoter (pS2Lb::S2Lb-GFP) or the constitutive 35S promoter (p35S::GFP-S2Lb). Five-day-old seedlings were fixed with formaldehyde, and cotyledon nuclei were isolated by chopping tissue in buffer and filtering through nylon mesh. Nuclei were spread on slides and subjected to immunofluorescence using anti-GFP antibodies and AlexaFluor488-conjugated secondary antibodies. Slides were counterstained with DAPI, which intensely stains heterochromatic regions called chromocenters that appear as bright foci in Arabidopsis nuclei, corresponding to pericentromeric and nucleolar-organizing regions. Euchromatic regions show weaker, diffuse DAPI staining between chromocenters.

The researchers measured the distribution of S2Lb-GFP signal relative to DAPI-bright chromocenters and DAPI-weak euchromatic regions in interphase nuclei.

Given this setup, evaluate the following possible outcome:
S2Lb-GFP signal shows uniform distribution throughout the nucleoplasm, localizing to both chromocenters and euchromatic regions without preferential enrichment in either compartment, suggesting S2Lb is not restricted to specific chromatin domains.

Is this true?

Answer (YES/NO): NO